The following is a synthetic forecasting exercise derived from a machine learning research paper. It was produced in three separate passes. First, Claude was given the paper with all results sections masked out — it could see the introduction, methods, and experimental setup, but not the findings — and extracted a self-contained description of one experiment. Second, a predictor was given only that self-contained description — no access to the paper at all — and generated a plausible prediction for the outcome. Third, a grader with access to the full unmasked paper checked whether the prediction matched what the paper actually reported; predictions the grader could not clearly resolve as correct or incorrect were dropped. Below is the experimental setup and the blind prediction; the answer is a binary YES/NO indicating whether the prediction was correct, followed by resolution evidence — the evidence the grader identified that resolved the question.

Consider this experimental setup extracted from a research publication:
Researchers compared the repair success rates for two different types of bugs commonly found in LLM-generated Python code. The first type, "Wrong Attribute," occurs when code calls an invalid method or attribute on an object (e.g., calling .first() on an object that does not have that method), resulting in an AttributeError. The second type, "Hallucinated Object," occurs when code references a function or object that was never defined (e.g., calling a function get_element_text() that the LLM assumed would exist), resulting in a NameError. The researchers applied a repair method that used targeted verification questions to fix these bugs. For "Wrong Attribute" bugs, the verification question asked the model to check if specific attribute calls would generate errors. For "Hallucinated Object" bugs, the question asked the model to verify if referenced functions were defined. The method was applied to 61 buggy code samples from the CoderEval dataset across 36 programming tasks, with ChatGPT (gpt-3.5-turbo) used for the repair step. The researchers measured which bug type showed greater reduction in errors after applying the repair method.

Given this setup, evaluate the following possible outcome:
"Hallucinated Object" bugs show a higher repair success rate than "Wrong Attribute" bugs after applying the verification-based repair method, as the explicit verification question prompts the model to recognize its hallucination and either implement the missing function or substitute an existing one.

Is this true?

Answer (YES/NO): YES